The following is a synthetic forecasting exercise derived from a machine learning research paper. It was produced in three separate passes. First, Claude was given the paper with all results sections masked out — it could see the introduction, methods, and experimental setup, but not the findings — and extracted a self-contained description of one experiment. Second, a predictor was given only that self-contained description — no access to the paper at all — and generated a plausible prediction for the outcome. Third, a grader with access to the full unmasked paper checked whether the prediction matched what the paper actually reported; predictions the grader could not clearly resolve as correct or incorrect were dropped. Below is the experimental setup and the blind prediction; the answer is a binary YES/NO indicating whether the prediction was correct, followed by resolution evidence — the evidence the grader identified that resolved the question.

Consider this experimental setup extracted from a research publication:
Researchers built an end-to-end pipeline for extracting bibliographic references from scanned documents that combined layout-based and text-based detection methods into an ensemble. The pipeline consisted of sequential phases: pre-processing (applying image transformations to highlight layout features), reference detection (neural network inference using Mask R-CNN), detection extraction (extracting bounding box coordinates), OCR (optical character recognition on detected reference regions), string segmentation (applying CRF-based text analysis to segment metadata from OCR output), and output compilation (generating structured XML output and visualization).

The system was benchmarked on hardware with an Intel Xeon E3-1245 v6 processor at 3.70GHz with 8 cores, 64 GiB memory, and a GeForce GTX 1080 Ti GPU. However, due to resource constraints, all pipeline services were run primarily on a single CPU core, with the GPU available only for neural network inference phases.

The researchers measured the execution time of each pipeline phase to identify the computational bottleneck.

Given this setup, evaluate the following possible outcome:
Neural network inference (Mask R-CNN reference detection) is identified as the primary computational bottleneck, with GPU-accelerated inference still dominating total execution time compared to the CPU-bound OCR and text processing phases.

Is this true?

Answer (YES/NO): NO